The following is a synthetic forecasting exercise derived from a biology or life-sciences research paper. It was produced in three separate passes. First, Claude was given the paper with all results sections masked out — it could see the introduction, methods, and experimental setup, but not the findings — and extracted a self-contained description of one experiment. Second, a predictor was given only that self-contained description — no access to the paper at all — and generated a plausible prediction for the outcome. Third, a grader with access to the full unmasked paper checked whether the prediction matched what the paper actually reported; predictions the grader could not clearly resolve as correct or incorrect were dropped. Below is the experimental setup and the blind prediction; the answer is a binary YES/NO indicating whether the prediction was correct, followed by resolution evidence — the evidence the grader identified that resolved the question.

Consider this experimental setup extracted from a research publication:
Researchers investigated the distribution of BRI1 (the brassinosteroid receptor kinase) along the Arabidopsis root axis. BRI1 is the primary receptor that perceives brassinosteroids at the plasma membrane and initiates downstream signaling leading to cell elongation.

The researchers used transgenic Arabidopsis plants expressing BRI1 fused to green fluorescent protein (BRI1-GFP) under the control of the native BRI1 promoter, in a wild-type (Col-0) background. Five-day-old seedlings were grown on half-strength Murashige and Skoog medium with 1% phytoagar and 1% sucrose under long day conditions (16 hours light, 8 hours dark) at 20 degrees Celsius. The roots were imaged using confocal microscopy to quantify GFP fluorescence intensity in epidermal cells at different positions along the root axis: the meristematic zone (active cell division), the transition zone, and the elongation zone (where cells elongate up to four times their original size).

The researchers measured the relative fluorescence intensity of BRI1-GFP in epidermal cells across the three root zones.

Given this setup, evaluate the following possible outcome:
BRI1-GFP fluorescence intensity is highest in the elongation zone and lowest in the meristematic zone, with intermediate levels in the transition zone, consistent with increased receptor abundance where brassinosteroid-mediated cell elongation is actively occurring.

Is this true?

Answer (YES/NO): NO